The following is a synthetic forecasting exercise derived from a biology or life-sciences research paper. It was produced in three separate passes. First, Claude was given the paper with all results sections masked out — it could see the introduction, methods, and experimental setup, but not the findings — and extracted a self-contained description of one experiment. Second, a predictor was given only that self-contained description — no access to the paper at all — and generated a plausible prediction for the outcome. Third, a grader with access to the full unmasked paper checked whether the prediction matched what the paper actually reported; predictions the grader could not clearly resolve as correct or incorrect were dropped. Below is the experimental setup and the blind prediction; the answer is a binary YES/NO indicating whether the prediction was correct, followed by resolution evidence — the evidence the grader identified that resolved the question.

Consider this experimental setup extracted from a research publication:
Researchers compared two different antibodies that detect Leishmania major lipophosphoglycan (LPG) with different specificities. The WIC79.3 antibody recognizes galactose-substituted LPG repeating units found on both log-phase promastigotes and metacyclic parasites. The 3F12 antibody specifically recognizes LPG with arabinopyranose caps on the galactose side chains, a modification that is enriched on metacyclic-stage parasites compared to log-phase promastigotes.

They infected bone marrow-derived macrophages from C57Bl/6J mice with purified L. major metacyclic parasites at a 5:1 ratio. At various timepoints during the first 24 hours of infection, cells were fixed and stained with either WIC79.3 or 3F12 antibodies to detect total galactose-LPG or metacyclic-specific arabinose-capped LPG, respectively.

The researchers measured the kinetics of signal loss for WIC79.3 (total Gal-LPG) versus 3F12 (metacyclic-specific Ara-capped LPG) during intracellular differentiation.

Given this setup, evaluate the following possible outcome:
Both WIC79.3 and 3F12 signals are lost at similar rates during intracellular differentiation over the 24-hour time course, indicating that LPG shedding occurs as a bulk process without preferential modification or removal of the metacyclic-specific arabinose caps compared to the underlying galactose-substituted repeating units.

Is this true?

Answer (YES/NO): YES